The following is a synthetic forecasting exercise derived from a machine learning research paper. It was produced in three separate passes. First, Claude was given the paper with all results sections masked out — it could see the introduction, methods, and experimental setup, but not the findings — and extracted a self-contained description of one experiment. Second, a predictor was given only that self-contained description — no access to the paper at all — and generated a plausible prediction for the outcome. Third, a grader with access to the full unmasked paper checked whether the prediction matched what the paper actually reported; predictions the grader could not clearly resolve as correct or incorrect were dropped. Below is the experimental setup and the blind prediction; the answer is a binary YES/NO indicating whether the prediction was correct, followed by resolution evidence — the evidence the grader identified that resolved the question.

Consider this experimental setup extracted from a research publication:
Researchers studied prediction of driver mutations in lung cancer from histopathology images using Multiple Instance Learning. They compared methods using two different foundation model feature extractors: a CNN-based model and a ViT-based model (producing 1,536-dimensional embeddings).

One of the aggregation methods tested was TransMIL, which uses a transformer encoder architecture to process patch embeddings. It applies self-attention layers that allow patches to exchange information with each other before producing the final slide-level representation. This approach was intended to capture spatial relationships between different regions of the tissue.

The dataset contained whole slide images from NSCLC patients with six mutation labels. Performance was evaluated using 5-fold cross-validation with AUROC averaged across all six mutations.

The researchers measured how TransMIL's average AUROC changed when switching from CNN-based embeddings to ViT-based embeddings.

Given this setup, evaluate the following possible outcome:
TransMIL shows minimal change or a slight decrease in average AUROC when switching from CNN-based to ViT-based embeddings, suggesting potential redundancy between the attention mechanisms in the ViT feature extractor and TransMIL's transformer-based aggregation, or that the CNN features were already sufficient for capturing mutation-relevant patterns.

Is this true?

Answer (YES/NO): YES